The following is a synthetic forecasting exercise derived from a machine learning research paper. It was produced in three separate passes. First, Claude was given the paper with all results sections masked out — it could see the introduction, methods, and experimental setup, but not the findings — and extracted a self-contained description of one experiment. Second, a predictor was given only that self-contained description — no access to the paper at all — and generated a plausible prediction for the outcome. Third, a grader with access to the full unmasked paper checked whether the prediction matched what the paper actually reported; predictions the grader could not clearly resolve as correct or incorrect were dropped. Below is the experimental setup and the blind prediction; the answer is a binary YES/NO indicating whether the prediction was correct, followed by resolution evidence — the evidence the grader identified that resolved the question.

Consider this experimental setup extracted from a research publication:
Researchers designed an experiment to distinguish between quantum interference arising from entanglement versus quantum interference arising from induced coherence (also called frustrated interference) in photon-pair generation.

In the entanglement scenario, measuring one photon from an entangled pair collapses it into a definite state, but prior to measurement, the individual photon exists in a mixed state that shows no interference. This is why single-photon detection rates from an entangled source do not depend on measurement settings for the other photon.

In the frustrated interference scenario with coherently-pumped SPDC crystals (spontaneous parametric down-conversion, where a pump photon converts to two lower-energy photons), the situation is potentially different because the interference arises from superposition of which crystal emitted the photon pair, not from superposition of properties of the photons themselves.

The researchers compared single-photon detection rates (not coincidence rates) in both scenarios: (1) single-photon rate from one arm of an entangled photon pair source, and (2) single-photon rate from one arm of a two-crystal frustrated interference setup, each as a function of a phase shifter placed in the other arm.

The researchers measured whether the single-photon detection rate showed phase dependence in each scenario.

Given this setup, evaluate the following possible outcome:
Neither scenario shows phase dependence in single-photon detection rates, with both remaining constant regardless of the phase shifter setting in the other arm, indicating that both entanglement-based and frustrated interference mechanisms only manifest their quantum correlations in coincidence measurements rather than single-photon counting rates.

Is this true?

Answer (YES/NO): NO